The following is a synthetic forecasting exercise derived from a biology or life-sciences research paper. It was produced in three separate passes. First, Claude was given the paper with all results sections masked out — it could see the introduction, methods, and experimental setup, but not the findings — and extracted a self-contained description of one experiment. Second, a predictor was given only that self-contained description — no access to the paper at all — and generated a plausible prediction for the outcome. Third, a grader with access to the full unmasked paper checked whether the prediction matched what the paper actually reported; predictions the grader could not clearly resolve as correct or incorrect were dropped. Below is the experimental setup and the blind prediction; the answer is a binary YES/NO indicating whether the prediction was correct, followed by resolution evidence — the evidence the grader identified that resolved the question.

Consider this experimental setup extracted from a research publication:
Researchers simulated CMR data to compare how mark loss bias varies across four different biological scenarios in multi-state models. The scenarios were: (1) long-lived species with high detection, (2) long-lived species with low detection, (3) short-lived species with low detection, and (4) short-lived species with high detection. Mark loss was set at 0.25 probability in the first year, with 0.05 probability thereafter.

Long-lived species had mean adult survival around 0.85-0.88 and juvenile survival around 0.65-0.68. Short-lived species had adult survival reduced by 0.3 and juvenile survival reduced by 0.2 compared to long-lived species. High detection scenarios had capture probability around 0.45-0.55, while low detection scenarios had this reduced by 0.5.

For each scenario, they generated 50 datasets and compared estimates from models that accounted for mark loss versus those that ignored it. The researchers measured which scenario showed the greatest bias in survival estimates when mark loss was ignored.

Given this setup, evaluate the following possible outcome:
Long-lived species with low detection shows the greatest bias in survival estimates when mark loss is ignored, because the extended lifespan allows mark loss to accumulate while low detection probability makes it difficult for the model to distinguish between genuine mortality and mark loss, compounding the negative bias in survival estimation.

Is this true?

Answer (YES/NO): NO